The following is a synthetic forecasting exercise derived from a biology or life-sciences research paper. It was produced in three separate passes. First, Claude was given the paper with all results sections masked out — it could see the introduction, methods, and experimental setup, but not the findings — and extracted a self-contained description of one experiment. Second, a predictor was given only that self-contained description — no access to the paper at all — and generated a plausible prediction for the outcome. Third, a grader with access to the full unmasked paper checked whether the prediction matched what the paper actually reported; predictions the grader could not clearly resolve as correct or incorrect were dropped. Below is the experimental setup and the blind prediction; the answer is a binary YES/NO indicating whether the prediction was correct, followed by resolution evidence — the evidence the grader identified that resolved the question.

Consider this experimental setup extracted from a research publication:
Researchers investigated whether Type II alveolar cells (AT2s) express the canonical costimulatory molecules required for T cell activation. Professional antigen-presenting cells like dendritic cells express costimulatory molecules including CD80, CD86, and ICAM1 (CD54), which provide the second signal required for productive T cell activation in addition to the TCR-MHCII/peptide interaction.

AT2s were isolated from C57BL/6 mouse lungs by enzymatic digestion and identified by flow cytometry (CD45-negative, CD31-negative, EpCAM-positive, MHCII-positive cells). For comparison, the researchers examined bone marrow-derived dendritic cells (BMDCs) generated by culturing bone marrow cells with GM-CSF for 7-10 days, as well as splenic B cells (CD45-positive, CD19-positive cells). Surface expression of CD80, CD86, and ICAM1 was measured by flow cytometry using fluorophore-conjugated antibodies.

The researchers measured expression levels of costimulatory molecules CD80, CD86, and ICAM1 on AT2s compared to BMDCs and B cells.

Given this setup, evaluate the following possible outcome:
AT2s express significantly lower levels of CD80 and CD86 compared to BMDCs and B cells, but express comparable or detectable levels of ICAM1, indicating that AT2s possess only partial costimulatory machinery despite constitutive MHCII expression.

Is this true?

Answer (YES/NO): NO